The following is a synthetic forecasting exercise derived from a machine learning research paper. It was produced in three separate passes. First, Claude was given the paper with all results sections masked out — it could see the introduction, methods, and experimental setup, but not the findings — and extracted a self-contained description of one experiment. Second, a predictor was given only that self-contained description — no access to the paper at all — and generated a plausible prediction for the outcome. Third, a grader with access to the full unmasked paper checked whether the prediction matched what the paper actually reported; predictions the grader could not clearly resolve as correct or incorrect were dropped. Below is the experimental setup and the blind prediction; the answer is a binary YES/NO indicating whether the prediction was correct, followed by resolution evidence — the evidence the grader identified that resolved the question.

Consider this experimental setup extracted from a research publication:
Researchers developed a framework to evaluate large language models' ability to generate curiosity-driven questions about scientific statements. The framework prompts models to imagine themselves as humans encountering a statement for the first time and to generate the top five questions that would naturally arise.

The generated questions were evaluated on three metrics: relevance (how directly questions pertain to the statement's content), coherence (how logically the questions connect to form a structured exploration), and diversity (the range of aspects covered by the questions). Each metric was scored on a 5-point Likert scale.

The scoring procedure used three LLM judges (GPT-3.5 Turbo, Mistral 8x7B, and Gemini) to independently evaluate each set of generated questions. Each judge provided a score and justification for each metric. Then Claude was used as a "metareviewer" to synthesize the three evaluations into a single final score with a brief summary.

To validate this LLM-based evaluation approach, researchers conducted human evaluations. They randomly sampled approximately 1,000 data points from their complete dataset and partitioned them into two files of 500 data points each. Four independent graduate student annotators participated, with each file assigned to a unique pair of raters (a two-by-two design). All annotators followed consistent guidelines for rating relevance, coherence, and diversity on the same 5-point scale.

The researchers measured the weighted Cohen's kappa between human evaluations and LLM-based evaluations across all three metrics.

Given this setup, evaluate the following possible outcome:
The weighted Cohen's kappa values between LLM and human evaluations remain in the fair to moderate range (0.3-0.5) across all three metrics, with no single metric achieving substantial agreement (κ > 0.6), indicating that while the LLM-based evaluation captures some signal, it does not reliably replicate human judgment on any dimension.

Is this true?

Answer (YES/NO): NO